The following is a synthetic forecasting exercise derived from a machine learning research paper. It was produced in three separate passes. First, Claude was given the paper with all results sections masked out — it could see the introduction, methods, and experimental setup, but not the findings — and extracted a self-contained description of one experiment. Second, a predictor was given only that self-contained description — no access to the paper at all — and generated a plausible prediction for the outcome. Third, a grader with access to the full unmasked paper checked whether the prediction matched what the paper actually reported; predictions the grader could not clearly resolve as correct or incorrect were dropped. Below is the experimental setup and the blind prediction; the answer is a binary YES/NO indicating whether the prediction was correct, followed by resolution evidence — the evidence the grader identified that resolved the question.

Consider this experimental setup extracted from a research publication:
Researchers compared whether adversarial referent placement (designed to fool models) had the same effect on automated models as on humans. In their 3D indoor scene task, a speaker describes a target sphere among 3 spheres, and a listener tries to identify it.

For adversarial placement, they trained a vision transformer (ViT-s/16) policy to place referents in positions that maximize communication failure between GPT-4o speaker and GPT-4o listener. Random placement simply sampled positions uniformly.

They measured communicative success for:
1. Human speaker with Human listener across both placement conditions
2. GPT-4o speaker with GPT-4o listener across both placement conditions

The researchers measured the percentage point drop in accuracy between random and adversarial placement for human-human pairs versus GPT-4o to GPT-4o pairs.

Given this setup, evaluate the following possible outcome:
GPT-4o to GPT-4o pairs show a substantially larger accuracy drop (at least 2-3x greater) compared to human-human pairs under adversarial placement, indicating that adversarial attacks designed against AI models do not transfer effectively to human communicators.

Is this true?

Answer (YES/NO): NO